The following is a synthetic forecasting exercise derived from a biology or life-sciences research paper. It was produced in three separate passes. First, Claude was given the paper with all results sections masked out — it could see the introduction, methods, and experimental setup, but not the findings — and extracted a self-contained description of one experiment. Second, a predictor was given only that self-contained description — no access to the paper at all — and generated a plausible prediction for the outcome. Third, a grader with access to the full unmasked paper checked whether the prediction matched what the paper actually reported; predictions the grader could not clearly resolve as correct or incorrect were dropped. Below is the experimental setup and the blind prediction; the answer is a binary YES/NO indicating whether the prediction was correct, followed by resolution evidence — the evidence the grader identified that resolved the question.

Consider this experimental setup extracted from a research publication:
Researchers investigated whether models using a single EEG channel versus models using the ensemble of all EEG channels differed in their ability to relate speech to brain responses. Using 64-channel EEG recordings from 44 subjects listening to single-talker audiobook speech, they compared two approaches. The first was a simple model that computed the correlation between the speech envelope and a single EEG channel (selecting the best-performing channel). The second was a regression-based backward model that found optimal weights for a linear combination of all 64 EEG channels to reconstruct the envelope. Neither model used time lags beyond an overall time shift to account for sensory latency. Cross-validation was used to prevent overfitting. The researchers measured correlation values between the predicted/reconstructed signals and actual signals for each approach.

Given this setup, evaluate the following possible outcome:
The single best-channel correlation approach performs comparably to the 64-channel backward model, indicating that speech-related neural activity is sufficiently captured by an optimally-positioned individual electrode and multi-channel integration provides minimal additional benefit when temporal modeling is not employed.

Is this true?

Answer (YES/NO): NO